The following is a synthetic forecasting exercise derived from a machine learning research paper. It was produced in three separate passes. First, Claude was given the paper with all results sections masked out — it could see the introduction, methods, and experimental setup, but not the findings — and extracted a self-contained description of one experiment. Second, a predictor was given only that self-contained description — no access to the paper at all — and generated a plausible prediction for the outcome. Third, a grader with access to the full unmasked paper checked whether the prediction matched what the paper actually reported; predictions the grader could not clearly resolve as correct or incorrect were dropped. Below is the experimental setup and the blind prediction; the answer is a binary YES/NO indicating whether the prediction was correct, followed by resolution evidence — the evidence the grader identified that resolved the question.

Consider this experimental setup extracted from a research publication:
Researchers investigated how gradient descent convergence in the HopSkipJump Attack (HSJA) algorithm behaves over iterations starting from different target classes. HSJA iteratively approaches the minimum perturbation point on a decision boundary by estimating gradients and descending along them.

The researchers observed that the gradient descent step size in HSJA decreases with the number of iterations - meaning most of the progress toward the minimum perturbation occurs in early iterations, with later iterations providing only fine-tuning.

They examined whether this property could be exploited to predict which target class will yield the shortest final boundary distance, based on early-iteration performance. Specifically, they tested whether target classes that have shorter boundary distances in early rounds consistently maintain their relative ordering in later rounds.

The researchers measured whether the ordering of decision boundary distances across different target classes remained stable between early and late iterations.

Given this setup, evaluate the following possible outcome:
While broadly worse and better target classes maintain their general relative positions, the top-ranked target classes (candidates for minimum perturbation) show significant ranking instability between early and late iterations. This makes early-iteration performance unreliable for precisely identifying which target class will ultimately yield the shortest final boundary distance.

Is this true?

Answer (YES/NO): NO